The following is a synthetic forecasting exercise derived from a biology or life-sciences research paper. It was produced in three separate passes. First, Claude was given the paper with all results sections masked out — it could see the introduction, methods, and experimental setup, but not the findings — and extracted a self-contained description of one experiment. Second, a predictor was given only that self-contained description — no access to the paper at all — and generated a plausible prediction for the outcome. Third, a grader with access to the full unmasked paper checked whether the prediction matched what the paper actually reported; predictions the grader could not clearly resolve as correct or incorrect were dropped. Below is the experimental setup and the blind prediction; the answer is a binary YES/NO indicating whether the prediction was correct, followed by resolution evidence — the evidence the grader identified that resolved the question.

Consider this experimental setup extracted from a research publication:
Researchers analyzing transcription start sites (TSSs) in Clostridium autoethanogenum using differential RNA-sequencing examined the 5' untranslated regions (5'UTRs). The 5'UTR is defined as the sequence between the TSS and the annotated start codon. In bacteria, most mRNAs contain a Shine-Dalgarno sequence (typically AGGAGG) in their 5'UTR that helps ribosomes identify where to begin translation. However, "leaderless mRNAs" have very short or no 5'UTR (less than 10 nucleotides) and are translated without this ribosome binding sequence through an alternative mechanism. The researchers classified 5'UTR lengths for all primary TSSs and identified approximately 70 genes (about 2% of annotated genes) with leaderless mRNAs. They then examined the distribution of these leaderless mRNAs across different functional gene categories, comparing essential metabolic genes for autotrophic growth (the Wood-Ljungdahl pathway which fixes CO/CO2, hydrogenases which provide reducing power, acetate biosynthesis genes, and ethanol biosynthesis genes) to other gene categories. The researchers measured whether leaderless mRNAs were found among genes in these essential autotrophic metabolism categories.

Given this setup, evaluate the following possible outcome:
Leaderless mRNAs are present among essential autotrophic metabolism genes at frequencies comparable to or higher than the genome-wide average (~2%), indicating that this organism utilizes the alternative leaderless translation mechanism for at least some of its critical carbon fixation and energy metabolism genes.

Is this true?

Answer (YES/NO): NO